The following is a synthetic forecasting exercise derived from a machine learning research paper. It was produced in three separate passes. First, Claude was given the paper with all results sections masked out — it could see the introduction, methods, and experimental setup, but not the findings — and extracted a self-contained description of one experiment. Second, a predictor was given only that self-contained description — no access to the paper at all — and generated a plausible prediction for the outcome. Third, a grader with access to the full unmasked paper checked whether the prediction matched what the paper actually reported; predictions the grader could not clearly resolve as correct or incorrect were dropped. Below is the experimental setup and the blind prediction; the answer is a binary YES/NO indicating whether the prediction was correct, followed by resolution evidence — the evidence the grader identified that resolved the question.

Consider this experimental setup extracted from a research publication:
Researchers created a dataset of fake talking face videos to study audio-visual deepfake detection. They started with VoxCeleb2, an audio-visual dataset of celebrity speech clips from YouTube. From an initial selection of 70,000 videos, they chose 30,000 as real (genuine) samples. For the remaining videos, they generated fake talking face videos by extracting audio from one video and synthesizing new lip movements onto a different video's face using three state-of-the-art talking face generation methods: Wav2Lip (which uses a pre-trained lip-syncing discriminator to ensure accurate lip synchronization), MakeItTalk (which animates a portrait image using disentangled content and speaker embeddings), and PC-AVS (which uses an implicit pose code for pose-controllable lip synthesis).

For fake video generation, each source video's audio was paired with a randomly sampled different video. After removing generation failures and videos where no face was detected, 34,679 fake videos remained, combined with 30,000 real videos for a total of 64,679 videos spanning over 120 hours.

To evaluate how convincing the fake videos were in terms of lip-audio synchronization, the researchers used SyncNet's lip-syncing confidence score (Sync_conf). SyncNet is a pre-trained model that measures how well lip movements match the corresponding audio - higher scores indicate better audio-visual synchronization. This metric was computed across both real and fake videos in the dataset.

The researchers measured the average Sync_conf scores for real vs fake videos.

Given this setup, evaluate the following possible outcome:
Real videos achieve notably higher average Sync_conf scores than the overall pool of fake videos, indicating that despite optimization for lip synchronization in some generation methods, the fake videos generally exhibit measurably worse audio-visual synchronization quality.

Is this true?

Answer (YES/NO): NO